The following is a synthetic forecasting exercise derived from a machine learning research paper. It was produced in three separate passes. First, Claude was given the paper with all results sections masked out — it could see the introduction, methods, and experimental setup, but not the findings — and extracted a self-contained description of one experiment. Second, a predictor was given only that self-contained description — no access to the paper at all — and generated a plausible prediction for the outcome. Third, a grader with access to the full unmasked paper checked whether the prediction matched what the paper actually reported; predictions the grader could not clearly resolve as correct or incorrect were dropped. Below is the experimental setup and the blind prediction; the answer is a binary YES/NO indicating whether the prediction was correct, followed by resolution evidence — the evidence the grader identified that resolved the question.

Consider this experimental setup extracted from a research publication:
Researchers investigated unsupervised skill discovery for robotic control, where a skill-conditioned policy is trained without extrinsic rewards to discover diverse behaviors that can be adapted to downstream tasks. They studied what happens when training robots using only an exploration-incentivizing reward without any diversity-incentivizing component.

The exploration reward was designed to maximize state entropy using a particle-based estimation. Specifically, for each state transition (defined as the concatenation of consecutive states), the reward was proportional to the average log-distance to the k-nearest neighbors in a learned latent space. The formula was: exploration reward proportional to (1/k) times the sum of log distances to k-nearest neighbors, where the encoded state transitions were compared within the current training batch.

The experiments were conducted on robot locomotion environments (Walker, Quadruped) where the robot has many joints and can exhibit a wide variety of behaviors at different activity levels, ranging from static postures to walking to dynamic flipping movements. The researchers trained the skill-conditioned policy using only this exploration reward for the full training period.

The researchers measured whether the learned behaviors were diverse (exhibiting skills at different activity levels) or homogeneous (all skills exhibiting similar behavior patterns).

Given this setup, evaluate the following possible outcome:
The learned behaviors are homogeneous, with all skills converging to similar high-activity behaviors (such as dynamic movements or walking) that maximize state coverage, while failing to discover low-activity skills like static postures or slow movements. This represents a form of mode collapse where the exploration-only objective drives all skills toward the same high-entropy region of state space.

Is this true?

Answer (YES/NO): YES